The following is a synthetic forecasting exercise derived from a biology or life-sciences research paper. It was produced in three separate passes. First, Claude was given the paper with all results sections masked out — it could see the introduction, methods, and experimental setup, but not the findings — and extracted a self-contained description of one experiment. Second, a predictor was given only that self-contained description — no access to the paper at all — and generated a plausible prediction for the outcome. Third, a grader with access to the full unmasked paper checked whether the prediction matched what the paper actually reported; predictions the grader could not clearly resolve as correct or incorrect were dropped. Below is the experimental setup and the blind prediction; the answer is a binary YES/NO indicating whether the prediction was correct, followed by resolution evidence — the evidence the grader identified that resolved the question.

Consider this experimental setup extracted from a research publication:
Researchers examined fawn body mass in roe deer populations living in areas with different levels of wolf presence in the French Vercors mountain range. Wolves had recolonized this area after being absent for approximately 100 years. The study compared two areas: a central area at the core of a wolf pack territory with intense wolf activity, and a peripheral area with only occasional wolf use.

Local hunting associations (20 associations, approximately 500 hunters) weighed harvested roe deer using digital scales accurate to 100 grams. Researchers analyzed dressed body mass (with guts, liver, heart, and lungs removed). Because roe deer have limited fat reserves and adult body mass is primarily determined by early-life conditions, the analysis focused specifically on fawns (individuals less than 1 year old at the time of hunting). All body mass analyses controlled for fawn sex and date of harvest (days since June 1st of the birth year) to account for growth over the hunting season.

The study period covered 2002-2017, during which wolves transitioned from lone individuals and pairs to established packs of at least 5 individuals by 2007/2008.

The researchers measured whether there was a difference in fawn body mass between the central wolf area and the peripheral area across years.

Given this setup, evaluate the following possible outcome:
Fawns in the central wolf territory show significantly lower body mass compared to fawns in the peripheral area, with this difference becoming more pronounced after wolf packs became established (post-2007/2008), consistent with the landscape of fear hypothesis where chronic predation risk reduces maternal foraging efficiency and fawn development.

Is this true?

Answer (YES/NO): NO